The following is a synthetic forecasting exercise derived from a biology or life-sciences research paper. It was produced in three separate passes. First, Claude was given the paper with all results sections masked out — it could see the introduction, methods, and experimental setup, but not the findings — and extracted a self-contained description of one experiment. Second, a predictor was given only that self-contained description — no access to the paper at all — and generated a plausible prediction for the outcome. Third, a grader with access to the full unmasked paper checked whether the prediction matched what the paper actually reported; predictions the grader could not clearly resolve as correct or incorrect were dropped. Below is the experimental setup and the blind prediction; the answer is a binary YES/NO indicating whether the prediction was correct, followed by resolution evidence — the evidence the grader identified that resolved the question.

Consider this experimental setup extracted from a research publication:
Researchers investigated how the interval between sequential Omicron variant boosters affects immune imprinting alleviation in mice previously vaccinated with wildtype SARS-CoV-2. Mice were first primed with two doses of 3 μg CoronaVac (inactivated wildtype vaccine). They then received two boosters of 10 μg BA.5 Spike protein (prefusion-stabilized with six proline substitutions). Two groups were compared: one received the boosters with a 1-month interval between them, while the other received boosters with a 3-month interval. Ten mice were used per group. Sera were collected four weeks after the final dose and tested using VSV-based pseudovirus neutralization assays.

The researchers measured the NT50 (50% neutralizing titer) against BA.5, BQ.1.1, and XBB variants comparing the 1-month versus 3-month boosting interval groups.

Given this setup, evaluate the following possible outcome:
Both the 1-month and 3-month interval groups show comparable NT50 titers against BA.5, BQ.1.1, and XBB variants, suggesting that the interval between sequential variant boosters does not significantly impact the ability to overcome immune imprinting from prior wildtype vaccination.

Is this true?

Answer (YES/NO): NO